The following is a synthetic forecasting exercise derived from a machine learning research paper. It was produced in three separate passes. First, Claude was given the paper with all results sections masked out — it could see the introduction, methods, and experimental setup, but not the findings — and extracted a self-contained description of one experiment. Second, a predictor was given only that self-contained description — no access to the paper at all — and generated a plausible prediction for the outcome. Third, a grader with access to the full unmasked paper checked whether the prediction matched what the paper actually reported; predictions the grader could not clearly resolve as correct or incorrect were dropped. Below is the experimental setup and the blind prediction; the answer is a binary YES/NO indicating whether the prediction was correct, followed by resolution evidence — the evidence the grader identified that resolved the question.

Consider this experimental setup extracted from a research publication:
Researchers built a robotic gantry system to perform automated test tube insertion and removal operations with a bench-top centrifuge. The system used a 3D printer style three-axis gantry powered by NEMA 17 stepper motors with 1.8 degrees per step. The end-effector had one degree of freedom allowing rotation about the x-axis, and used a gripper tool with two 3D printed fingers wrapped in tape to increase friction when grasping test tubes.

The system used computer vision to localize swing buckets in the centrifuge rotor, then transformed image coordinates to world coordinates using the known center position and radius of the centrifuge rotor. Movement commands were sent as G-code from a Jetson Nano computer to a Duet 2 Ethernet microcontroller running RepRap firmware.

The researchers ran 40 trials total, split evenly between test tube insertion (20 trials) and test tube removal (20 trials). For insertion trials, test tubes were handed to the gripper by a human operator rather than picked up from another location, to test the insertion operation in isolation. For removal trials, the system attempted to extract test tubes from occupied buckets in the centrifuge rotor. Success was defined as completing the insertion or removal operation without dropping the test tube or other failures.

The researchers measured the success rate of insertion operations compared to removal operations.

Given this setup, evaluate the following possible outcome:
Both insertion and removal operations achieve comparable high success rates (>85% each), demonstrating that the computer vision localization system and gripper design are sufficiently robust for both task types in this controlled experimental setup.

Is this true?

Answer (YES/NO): NO